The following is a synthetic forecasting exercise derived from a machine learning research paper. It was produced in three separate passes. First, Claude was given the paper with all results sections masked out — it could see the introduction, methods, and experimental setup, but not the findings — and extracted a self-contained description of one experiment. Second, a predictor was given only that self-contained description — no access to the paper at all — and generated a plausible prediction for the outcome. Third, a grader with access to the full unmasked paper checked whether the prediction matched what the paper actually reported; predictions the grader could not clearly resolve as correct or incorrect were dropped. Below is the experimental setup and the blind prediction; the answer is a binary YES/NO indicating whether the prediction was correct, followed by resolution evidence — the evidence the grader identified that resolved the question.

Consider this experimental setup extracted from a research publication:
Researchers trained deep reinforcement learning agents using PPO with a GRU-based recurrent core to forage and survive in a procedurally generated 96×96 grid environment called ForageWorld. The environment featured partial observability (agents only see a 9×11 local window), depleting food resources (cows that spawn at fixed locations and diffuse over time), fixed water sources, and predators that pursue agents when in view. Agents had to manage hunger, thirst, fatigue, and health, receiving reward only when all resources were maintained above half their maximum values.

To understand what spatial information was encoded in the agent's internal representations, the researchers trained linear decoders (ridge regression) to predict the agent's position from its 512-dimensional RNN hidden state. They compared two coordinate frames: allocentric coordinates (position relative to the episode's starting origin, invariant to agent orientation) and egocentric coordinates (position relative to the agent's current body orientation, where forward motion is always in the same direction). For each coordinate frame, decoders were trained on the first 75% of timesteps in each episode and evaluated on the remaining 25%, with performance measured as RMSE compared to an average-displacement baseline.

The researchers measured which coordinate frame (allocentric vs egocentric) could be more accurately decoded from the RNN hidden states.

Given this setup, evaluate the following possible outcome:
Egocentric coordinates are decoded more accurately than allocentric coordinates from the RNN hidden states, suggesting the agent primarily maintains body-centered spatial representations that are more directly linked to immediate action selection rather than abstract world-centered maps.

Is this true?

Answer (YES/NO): NO